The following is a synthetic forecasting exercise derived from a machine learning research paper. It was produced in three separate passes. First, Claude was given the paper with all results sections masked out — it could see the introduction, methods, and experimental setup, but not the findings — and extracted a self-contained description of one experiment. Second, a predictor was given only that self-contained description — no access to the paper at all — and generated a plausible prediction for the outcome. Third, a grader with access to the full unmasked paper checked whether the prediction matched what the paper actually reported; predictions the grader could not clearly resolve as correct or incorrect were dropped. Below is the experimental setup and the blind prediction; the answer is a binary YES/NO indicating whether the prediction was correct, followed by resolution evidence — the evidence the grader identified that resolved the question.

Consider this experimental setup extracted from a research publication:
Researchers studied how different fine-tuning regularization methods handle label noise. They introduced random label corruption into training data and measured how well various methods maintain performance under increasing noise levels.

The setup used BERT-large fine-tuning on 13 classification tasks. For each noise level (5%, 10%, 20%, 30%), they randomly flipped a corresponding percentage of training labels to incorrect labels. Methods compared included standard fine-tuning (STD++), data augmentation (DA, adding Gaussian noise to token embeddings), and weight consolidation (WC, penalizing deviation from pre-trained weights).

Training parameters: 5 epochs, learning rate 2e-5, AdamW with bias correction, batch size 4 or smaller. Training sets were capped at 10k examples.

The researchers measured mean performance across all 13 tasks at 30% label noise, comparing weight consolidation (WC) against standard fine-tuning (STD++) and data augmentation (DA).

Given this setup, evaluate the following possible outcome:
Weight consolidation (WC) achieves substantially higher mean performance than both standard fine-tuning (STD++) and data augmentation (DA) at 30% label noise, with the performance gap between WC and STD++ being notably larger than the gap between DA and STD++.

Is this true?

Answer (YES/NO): YES